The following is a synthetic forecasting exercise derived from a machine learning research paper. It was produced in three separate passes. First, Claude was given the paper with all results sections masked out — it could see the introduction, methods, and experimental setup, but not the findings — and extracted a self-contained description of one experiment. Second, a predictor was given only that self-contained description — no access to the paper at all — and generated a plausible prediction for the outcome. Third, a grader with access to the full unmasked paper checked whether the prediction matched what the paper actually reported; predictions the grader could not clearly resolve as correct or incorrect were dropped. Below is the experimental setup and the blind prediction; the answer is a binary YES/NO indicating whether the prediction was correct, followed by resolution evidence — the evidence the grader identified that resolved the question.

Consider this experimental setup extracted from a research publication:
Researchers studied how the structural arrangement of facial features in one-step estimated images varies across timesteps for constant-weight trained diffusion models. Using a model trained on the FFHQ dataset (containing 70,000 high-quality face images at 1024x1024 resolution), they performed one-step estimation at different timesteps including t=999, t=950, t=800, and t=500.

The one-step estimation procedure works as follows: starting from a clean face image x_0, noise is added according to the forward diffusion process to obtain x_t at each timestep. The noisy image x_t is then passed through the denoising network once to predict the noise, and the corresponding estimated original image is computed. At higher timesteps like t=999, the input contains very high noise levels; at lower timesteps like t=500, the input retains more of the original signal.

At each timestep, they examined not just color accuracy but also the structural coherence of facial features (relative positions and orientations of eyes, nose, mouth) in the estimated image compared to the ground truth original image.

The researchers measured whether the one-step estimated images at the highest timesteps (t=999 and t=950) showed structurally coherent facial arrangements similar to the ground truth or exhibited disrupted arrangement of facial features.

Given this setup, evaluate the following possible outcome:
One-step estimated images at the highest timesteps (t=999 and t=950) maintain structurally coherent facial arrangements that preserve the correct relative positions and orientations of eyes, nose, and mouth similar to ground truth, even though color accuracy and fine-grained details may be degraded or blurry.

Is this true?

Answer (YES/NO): NO